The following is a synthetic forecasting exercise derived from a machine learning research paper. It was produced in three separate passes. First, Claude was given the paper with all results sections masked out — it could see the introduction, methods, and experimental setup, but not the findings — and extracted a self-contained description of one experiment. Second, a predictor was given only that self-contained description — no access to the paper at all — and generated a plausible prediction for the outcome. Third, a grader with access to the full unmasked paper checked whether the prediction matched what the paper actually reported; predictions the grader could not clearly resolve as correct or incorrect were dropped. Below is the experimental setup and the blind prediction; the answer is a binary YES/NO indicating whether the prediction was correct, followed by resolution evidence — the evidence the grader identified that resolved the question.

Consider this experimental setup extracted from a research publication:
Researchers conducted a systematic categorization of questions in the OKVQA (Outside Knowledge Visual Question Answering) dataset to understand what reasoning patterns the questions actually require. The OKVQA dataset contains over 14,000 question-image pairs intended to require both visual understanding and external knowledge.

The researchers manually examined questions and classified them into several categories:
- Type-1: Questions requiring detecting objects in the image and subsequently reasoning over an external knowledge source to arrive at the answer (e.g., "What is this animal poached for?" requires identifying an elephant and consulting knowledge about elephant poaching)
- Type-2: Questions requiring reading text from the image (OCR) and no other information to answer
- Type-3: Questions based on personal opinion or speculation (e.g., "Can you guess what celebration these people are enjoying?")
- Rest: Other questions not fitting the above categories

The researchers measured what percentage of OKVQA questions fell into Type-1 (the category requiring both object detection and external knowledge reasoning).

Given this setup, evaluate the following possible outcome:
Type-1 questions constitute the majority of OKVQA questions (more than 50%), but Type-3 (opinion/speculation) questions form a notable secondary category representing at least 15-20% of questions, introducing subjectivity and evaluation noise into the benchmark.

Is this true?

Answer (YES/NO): NO